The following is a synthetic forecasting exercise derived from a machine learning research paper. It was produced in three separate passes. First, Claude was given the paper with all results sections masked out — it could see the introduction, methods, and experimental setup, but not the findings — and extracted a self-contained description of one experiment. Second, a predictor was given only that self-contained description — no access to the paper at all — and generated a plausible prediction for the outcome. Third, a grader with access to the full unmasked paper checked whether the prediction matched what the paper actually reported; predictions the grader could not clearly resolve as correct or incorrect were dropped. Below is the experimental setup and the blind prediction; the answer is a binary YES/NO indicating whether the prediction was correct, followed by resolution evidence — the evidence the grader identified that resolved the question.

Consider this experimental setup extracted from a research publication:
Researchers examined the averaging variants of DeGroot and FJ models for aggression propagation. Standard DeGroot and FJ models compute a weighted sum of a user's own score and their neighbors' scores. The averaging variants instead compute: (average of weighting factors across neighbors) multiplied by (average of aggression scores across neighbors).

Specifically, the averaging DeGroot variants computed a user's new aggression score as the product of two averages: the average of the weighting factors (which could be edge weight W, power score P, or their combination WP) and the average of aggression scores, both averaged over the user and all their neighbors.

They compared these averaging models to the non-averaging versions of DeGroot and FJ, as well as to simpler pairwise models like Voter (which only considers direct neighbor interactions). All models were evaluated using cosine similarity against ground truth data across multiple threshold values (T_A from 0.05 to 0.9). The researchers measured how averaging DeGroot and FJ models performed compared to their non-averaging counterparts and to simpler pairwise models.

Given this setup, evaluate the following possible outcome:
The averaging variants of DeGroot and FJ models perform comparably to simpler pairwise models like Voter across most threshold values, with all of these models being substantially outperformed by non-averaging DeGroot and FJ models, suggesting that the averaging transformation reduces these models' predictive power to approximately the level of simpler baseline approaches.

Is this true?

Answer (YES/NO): NO